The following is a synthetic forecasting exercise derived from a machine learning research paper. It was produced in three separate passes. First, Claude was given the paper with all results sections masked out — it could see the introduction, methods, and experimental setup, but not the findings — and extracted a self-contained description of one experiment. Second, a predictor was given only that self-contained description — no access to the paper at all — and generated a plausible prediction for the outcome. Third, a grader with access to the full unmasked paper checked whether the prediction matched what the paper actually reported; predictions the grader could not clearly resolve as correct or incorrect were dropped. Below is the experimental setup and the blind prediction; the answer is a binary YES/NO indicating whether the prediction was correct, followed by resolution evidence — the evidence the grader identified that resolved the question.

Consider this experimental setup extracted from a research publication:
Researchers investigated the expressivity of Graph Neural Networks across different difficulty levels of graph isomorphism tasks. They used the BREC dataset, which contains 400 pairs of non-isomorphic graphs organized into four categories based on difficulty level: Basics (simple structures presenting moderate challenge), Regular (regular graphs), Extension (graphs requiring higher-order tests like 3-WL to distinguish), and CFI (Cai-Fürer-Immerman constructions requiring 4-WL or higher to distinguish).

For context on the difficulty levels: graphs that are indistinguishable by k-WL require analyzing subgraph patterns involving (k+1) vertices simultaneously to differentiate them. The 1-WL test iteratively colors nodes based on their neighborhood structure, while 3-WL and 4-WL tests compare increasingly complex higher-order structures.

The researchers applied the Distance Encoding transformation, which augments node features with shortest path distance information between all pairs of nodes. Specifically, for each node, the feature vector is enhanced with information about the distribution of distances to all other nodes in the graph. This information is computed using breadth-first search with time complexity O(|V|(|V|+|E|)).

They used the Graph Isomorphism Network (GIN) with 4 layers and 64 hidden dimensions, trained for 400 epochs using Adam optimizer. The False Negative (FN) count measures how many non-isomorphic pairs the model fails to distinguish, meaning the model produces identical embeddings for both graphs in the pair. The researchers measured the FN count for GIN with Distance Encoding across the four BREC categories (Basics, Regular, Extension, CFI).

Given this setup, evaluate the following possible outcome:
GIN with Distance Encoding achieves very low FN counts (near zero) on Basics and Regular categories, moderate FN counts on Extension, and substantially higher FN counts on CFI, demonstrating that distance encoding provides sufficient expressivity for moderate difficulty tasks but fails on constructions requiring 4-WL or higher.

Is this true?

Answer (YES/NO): NO